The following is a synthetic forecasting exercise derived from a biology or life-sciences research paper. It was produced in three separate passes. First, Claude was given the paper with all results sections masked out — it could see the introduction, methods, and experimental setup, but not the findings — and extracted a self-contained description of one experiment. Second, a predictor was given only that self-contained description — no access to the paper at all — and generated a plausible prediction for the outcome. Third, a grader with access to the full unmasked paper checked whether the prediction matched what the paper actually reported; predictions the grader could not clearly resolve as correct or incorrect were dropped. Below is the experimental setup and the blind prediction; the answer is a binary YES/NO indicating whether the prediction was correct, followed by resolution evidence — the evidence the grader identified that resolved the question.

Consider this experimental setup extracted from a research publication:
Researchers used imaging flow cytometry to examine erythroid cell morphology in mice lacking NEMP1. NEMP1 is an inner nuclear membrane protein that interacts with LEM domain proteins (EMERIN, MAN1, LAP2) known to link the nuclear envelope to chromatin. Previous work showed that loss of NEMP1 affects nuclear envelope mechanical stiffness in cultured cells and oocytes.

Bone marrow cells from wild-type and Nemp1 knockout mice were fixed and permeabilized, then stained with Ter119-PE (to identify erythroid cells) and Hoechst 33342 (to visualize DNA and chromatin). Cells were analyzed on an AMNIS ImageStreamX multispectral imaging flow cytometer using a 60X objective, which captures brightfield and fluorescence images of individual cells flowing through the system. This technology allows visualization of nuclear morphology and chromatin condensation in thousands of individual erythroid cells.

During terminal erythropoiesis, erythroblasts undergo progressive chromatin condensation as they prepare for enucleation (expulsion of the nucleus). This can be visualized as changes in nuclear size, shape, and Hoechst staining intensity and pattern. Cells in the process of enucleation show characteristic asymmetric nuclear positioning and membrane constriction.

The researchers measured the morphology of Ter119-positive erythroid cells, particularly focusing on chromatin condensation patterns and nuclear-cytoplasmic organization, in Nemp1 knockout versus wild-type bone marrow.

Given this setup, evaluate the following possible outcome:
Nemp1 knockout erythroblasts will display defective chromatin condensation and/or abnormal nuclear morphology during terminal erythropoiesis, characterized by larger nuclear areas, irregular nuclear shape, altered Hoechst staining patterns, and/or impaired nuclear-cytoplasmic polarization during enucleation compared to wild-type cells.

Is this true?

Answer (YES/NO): YES